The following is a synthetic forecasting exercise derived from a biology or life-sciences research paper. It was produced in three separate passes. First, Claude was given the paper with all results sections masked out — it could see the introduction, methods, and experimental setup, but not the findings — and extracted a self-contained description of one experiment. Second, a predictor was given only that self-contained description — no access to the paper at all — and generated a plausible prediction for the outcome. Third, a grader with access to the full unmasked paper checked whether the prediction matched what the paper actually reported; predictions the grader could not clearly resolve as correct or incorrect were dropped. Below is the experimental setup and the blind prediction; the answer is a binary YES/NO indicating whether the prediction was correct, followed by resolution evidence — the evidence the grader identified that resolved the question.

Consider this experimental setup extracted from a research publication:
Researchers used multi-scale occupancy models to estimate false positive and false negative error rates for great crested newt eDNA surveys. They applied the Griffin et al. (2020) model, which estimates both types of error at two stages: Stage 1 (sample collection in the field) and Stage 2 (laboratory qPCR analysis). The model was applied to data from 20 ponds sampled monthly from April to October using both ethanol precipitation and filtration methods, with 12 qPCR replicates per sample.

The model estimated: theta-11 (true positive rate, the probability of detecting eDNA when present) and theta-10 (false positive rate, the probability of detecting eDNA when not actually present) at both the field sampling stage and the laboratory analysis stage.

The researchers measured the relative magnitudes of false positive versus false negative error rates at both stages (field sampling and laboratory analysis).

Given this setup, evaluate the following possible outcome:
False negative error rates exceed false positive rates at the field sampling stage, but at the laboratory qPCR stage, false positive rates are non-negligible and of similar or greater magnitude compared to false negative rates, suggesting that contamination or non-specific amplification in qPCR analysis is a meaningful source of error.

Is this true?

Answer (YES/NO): NO